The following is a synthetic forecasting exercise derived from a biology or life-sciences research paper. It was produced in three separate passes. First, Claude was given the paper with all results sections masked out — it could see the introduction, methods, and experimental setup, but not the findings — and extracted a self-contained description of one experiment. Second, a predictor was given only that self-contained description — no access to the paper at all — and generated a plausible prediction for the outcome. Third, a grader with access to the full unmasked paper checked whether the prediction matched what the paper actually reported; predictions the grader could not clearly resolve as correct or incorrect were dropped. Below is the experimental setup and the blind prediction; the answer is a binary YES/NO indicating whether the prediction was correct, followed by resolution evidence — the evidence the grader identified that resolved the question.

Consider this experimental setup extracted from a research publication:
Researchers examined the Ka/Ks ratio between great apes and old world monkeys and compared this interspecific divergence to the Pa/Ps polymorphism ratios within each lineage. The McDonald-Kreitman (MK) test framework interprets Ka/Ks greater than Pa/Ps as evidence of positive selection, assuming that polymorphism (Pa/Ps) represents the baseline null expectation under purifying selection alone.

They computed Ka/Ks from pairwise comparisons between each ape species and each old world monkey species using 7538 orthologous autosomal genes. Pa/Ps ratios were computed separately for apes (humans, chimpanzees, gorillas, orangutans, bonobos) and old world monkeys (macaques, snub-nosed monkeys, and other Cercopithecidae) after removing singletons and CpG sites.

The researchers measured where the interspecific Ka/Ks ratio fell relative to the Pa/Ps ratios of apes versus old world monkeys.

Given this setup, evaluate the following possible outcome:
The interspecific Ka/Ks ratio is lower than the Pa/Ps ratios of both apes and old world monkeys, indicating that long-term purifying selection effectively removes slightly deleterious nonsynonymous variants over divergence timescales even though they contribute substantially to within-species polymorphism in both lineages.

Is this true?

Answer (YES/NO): NO